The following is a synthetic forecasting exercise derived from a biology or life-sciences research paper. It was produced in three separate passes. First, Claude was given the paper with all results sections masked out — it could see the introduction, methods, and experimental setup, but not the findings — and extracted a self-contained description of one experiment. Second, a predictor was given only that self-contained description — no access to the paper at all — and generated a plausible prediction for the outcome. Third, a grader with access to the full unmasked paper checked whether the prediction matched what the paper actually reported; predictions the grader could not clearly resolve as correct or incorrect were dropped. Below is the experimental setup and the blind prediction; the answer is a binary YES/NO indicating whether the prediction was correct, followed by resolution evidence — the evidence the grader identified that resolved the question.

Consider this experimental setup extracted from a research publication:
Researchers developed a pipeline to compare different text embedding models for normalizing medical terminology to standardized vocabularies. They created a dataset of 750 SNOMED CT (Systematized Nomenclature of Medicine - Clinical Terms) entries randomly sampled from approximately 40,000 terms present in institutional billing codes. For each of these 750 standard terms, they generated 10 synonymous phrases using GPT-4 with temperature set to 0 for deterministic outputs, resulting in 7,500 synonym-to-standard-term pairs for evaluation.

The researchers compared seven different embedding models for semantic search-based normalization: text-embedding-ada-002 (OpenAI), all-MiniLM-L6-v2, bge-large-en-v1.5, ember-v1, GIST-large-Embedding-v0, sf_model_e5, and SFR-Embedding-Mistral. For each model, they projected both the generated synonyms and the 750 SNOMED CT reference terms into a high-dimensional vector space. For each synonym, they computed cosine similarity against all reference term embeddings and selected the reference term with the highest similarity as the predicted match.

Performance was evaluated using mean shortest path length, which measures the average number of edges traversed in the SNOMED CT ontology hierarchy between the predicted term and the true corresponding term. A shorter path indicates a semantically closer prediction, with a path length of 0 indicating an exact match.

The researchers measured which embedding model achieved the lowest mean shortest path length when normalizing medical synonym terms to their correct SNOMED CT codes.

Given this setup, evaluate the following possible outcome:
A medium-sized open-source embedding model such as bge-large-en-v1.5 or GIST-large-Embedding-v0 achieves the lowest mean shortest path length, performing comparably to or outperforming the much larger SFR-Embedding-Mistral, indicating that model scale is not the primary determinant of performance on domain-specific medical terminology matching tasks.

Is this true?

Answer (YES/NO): NO